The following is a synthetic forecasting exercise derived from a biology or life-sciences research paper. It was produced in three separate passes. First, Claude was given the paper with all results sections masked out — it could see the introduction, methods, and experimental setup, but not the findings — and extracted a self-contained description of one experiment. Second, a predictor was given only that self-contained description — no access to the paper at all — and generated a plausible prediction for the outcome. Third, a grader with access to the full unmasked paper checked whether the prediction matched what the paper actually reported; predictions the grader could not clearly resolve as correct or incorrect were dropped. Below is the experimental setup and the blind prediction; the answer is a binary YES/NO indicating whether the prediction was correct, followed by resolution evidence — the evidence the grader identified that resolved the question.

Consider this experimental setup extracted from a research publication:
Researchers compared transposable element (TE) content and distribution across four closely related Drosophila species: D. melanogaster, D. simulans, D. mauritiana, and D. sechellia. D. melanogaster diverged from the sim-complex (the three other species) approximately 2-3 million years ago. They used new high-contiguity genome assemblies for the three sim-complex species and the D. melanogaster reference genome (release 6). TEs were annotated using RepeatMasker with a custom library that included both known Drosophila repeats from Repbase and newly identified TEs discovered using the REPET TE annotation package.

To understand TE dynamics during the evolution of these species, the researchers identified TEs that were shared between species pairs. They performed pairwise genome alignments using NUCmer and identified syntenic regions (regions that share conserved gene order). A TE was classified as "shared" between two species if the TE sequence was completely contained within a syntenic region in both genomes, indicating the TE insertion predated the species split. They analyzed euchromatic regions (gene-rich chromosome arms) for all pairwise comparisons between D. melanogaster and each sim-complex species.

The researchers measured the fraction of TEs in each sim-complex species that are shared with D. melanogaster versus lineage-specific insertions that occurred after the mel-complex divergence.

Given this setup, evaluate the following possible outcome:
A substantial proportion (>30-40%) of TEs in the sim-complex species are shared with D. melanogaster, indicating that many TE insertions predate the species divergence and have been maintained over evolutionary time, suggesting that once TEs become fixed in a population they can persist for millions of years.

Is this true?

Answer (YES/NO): NO